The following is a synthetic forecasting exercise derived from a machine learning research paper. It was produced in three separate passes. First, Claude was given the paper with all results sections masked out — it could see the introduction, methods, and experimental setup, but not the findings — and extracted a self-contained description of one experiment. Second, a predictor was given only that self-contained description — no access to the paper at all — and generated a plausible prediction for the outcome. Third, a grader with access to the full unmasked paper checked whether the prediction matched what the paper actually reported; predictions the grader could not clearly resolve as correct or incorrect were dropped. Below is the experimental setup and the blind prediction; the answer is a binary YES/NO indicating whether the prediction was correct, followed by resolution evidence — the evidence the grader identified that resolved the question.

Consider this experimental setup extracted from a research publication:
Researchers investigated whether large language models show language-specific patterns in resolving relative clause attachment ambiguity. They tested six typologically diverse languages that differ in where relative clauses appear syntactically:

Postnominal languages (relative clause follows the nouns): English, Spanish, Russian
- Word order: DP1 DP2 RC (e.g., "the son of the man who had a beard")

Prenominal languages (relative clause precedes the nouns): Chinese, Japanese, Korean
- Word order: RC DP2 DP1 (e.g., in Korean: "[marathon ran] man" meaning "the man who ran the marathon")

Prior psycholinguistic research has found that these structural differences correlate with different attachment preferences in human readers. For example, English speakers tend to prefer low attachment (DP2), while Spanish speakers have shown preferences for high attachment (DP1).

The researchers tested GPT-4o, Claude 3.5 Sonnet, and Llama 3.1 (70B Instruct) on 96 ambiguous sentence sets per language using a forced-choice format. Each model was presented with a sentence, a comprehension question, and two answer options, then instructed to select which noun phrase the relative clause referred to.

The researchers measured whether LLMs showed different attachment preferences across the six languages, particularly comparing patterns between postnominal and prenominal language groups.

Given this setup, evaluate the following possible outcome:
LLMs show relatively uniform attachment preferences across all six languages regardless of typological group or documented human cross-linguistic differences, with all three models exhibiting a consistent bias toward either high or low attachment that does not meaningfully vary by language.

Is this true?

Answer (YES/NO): YES